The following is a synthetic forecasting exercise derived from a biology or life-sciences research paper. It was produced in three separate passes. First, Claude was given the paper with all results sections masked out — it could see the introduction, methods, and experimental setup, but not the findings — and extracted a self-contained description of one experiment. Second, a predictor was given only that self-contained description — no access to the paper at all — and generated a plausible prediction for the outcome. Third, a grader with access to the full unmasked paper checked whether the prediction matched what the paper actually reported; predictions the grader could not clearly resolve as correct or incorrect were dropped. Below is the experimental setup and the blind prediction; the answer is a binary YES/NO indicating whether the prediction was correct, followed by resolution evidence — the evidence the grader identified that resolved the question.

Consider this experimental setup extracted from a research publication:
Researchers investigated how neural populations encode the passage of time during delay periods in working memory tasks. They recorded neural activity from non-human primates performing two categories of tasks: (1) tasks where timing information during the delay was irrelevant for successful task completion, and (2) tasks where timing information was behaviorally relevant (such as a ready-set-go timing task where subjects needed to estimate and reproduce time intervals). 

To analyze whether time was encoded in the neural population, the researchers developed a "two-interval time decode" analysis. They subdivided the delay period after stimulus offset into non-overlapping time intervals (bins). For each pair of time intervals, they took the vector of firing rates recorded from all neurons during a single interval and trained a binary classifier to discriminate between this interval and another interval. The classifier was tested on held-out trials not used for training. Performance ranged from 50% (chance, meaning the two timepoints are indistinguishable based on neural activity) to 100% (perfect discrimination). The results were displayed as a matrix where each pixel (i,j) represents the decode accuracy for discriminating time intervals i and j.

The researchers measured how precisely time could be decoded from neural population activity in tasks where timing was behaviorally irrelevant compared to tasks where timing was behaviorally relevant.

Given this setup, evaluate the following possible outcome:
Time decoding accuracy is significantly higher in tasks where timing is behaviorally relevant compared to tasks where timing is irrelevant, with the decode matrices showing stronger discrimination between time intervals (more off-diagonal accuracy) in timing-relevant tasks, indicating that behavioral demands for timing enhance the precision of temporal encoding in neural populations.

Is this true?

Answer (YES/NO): YES